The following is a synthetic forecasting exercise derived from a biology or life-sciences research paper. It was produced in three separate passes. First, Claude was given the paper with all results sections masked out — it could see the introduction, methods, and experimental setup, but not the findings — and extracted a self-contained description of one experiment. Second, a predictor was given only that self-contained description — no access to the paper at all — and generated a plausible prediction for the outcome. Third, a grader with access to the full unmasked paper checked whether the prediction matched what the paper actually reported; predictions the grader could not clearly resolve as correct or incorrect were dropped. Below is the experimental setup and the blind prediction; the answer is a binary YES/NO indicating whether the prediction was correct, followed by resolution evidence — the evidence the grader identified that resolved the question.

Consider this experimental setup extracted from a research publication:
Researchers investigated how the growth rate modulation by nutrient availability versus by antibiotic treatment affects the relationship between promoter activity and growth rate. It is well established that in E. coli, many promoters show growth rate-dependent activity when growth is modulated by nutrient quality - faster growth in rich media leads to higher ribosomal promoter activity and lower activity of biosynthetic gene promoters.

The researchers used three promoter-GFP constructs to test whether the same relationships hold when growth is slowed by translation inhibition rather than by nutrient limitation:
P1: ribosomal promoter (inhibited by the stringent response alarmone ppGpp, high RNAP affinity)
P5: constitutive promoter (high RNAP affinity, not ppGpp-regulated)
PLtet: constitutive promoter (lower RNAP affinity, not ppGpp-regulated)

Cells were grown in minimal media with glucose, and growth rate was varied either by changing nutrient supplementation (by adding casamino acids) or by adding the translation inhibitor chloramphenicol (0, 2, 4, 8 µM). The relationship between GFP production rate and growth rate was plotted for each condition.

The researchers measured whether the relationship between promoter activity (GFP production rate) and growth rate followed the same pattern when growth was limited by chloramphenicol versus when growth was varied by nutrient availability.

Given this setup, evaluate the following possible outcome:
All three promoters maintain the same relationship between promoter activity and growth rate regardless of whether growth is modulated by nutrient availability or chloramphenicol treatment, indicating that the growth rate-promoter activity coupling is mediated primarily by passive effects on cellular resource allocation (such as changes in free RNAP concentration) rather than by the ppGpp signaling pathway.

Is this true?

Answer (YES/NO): NO